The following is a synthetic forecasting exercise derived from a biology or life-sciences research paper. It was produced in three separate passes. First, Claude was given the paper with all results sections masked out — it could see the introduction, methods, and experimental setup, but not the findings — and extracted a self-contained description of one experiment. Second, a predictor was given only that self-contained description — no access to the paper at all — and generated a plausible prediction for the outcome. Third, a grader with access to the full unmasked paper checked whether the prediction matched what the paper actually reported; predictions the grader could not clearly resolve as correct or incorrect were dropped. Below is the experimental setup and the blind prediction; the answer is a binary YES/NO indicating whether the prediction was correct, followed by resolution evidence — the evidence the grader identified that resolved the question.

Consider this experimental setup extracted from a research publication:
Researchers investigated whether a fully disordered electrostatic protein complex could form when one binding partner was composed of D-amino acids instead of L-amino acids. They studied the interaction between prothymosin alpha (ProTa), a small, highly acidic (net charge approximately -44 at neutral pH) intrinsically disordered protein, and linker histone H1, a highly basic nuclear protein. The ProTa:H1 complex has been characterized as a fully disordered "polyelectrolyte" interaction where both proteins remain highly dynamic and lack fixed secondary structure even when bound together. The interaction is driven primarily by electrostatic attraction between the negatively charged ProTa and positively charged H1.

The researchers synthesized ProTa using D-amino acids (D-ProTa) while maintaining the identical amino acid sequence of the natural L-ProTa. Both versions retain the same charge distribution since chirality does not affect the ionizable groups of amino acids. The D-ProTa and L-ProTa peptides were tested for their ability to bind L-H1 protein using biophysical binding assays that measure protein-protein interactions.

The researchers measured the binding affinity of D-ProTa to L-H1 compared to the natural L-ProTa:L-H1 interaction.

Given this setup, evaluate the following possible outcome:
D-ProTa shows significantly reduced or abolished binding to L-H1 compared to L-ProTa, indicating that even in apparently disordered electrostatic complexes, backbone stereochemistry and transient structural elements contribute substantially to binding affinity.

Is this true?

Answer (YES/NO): NO